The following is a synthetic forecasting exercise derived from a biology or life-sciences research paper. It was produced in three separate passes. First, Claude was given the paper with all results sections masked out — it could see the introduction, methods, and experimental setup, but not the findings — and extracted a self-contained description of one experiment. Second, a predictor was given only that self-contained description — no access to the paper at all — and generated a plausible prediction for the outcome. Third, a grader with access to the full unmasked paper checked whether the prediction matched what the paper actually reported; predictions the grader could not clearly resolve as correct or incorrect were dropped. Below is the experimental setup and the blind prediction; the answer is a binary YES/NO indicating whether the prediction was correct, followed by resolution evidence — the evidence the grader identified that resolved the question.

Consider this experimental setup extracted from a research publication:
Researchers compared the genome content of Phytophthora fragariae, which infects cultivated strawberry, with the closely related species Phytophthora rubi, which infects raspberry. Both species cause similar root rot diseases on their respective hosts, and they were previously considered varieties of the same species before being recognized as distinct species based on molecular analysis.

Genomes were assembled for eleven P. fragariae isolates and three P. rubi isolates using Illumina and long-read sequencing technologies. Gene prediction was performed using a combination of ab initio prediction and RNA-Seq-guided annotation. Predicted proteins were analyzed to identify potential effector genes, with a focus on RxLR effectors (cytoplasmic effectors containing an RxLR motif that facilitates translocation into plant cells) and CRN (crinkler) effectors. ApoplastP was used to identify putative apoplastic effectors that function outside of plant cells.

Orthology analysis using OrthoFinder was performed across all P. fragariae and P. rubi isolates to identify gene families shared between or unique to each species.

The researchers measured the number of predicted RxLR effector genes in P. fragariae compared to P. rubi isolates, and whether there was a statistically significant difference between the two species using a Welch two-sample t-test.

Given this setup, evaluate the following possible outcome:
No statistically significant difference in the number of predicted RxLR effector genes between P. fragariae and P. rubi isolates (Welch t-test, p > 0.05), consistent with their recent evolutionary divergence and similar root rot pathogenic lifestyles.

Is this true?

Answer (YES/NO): NO